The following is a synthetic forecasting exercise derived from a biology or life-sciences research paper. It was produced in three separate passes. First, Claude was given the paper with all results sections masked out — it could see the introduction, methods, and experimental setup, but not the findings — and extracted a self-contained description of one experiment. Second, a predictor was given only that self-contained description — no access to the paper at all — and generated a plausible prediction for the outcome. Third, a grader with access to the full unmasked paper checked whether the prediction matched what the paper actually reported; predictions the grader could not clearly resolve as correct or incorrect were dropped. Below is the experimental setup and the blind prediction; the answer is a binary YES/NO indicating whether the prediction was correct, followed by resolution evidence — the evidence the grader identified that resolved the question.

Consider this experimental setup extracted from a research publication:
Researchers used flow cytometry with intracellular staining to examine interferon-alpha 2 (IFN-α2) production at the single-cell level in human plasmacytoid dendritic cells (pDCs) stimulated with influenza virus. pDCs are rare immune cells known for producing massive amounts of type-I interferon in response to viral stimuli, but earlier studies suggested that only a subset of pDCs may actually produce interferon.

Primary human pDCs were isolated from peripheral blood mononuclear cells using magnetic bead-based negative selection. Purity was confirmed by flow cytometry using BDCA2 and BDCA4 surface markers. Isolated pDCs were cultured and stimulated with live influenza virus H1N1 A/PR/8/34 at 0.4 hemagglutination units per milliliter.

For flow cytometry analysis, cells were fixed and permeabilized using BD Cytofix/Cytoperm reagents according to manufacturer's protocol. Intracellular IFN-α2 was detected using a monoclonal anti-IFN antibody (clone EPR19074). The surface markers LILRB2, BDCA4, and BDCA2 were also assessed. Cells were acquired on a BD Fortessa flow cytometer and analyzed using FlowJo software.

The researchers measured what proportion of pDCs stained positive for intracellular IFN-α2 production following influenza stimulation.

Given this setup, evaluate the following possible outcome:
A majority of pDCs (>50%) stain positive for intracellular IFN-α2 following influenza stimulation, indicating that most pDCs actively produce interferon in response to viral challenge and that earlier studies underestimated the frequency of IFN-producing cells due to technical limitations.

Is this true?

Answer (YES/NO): NO